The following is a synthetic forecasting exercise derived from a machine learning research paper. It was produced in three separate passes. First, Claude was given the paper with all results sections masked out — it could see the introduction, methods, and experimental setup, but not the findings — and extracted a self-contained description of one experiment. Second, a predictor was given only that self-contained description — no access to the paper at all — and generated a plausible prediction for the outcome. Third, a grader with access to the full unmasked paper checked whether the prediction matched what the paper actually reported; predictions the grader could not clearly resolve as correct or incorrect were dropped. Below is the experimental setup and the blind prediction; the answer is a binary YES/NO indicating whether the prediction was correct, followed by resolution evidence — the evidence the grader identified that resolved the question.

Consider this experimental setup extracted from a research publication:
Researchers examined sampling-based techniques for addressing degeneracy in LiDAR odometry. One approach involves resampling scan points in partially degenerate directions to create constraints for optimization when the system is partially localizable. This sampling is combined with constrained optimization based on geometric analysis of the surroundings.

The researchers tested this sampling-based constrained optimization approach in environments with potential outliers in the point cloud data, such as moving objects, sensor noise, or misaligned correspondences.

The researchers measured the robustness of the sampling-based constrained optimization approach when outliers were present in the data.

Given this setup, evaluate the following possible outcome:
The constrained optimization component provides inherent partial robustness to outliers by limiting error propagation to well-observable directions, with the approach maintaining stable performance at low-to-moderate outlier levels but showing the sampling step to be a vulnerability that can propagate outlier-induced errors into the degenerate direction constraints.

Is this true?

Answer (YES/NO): NO